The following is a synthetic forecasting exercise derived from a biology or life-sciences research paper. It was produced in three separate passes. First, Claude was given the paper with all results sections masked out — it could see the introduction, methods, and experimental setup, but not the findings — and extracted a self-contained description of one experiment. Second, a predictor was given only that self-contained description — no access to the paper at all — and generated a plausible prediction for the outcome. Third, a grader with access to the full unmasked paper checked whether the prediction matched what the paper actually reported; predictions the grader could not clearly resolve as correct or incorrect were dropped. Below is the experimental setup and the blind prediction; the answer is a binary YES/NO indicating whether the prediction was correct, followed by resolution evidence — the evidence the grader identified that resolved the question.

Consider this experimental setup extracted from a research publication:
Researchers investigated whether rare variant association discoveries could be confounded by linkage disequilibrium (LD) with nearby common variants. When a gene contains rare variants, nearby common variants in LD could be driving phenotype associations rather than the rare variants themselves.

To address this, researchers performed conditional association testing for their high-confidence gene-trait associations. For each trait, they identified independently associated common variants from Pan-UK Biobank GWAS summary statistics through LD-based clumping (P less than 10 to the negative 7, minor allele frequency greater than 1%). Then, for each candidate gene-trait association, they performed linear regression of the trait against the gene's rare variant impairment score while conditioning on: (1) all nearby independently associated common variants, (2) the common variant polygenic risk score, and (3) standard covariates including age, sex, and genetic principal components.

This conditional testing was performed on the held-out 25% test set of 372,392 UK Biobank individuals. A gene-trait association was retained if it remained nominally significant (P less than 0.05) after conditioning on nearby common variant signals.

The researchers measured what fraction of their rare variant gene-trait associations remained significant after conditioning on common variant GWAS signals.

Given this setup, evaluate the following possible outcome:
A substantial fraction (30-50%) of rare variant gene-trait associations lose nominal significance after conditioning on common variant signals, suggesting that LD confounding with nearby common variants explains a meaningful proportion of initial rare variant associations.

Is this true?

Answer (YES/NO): NO